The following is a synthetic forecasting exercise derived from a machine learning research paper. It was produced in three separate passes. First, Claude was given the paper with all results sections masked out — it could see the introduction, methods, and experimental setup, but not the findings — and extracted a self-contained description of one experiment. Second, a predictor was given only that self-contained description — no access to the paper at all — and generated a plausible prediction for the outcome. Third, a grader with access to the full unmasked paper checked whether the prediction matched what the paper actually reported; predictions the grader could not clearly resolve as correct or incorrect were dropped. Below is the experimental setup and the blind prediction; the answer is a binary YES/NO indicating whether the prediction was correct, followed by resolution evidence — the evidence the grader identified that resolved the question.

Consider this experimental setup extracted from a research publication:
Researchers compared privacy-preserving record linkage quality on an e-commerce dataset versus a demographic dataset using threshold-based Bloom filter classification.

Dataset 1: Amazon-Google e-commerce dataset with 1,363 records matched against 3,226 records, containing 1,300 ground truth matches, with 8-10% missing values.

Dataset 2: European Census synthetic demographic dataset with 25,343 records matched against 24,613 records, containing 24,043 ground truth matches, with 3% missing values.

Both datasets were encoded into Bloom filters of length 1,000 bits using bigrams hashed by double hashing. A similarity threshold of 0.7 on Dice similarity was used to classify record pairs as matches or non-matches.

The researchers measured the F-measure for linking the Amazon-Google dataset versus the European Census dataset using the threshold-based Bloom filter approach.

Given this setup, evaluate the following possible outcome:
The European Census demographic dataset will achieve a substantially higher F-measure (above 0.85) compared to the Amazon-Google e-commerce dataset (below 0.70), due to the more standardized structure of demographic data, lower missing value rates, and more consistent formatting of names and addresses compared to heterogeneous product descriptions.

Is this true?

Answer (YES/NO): NO